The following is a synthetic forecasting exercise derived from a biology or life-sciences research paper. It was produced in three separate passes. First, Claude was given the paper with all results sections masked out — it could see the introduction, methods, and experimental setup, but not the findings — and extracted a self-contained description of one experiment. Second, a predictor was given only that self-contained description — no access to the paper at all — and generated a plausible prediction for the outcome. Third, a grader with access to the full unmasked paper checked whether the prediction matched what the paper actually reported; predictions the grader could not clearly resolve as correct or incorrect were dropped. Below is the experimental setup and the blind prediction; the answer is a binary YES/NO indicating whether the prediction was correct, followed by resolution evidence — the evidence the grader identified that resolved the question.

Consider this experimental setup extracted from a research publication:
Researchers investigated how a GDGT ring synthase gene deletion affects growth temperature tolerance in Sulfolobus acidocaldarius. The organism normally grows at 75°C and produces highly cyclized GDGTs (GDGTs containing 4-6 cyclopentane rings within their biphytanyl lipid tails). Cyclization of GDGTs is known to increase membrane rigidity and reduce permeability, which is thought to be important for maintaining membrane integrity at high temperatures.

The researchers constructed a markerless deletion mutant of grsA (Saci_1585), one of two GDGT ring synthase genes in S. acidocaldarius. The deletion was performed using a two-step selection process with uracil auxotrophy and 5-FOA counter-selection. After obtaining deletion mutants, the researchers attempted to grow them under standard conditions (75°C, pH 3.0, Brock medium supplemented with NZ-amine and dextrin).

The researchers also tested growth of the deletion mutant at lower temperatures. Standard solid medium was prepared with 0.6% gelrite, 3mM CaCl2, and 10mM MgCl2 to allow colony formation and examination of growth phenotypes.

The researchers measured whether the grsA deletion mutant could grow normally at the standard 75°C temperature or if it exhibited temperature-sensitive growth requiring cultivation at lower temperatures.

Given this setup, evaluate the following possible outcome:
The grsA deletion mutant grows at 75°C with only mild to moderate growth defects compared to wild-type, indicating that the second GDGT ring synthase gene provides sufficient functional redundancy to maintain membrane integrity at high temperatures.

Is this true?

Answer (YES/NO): NO